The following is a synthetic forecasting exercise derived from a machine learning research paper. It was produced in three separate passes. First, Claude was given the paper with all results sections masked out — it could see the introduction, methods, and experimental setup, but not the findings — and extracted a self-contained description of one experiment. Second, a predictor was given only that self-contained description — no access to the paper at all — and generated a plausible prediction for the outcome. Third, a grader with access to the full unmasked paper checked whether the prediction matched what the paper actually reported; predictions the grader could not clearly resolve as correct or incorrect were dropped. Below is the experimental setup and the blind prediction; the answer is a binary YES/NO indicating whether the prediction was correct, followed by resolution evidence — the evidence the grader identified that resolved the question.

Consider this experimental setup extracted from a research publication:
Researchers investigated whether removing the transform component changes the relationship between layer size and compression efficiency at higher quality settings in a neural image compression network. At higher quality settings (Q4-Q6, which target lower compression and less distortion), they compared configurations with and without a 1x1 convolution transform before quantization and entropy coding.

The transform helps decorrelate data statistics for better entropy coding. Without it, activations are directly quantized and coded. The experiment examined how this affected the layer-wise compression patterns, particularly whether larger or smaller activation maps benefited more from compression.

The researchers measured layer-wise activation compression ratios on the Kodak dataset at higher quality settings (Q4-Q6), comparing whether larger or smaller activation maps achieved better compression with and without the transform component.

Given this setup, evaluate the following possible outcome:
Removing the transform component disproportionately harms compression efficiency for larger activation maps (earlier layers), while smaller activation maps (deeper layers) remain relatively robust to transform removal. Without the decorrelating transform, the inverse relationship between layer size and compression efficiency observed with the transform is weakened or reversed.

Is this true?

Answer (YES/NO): NO